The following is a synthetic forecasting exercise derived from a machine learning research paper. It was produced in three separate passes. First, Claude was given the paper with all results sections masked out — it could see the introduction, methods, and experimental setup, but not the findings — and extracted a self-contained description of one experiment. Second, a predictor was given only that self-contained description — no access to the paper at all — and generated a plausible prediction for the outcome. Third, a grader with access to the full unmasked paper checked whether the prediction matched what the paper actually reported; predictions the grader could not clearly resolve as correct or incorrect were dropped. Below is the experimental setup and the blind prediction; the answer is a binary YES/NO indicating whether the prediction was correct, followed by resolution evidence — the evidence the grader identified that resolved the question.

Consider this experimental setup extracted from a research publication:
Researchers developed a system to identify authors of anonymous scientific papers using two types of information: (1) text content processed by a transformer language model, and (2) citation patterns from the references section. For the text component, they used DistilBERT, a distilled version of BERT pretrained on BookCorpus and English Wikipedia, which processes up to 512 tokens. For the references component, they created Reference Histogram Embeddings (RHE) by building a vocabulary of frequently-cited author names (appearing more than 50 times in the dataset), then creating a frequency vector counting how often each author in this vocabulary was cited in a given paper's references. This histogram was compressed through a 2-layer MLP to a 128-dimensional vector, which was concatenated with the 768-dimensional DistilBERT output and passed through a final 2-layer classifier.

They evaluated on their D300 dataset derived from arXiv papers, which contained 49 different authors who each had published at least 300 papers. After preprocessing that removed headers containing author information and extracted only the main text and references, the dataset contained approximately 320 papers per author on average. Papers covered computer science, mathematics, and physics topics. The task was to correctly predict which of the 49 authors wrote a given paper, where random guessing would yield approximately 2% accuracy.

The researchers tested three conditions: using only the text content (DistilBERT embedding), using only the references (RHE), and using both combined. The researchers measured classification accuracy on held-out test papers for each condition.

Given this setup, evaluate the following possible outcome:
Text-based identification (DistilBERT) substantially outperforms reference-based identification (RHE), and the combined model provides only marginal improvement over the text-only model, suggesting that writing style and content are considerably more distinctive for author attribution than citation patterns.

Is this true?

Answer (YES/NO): NO